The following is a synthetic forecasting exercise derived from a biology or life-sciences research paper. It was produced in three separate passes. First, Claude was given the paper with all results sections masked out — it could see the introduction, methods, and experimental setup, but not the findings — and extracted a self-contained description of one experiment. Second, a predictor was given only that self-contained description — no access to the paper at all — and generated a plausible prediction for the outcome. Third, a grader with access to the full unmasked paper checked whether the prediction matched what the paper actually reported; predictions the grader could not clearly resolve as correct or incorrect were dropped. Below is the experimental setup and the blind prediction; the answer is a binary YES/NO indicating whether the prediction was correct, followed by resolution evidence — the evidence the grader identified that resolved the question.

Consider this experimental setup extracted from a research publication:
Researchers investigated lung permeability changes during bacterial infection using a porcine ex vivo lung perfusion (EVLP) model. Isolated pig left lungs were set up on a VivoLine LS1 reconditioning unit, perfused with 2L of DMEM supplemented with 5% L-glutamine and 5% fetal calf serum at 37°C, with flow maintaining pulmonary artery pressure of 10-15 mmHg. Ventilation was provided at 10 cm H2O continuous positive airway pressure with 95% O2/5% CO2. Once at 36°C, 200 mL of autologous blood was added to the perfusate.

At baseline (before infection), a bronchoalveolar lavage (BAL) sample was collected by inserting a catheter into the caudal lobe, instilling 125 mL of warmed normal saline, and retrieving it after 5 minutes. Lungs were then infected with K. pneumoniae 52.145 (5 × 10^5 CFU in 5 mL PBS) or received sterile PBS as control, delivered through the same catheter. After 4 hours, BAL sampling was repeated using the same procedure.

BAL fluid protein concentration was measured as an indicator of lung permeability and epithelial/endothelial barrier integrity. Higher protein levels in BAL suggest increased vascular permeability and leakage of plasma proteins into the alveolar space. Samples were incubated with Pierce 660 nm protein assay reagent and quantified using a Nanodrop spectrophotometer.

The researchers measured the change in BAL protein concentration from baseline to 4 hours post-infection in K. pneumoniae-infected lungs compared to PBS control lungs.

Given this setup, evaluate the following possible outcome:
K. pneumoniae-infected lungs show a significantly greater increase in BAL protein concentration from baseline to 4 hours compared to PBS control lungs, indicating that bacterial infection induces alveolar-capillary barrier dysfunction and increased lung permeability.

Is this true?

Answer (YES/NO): YES